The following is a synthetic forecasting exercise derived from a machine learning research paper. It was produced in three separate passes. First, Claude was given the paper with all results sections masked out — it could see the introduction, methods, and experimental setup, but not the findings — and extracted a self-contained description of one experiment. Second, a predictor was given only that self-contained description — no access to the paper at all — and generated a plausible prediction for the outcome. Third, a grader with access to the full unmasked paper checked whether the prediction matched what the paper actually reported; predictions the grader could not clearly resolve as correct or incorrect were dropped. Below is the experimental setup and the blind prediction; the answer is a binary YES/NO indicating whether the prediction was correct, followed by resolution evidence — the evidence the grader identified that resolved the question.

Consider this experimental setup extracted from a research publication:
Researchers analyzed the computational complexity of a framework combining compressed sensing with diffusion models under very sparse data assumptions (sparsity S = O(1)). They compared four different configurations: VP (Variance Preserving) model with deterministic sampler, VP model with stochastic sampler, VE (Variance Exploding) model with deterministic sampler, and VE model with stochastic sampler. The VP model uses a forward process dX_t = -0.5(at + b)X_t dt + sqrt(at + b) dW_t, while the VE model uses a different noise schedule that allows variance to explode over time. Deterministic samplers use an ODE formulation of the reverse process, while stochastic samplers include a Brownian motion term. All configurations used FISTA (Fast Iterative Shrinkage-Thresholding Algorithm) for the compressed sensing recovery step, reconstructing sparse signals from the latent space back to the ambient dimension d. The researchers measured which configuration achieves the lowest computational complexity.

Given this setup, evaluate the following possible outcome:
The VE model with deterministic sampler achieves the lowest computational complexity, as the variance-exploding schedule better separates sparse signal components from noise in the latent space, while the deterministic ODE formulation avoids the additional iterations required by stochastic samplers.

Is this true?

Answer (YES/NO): NO